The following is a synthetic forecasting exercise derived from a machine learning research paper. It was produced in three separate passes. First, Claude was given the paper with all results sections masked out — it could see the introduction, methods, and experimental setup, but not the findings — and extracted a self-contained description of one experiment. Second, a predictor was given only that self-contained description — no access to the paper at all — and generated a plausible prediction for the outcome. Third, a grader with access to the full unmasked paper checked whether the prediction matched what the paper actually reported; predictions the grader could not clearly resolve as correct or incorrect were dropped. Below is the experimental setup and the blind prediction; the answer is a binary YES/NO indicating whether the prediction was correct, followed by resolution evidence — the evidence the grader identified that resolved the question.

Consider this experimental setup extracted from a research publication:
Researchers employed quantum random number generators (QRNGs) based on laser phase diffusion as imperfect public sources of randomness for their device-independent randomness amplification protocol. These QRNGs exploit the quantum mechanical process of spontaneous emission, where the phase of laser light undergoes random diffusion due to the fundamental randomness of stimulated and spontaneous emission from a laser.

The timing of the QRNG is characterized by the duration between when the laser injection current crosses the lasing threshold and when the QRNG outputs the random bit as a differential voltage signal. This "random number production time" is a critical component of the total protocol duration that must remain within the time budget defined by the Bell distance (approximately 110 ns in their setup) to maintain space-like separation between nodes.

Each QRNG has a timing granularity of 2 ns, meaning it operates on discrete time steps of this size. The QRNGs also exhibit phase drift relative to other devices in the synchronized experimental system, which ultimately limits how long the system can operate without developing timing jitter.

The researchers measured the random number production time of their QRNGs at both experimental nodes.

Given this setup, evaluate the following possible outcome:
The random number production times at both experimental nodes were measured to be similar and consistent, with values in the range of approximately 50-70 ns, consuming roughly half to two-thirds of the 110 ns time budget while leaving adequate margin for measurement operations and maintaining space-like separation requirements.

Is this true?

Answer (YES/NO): NO